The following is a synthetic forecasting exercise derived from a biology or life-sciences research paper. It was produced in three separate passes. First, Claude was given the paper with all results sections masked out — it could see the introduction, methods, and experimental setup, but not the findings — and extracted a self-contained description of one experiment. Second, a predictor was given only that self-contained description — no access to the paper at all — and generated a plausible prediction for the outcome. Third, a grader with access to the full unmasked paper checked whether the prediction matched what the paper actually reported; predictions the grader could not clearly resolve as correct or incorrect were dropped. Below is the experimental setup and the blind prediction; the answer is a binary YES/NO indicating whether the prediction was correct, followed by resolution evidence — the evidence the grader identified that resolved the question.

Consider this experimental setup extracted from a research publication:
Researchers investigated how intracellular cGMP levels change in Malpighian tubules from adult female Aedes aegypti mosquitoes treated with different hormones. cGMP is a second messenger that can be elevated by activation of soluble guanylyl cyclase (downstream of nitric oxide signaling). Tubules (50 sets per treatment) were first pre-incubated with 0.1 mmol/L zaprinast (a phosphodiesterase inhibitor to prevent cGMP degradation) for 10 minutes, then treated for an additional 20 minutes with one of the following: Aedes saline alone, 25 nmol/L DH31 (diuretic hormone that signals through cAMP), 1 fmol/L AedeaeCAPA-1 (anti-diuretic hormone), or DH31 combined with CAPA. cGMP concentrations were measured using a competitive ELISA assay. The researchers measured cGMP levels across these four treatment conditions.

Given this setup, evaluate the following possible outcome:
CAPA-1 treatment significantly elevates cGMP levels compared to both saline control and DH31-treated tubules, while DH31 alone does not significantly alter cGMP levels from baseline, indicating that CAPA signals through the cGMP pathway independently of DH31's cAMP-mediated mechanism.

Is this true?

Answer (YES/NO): NO